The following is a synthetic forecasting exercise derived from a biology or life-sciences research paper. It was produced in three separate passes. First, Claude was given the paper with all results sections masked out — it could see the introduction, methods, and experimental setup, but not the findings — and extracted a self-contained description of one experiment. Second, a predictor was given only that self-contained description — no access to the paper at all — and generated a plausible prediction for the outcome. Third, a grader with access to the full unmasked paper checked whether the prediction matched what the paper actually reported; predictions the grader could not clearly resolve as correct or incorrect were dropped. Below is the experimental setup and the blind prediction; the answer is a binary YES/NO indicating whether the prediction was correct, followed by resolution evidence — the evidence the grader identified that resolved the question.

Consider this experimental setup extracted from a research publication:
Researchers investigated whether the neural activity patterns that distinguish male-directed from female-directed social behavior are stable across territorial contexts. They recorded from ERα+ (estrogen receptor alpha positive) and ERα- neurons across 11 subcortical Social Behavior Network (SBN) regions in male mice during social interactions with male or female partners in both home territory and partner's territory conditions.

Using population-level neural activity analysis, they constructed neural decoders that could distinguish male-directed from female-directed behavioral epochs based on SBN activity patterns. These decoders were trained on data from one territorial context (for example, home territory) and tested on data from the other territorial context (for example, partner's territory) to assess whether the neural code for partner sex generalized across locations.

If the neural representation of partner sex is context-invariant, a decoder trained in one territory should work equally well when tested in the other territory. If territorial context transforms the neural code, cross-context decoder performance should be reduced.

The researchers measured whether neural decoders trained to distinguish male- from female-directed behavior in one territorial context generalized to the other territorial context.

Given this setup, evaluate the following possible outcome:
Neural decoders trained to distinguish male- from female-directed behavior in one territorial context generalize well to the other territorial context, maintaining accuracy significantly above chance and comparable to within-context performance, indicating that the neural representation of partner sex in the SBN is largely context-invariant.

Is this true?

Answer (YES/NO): NO